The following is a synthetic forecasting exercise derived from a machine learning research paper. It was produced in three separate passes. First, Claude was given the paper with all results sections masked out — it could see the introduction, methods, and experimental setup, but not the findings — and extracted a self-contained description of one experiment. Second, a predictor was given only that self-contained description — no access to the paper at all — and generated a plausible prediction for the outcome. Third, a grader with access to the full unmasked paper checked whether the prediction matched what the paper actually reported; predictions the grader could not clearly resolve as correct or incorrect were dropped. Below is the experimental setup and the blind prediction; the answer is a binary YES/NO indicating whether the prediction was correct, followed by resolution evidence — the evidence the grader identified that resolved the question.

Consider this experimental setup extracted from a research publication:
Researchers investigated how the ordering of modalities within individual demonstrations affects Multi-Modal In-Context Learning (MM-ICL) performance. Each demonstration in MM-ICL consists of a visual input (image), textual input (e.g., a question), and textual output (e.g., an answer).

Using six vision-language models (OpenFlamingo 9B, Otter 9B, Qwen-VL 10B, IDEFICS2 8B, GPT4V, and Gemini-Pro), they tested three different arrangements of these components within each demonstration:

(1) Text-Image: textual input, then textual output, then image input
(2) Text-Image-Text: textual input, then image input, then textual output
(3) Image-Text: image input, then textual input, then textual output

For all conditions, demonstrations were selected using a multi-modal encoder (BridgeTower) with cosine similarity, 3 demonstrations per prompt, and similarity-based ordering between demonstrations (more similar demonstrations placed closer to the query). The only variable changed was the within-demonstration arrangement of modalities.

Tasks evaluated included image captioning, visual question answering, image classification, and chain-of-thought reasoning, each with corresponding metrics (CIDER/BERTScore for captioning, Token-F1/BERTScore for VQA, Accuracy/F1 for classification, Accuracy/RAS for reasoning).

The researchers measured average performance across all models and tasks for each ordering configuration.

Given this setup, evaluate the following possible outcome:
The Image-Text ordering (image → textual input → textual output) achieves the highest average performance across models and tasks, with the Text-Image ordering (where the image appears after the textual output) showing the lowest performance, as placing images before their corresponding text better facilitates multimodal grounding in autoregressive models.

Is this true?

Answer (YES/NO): YES